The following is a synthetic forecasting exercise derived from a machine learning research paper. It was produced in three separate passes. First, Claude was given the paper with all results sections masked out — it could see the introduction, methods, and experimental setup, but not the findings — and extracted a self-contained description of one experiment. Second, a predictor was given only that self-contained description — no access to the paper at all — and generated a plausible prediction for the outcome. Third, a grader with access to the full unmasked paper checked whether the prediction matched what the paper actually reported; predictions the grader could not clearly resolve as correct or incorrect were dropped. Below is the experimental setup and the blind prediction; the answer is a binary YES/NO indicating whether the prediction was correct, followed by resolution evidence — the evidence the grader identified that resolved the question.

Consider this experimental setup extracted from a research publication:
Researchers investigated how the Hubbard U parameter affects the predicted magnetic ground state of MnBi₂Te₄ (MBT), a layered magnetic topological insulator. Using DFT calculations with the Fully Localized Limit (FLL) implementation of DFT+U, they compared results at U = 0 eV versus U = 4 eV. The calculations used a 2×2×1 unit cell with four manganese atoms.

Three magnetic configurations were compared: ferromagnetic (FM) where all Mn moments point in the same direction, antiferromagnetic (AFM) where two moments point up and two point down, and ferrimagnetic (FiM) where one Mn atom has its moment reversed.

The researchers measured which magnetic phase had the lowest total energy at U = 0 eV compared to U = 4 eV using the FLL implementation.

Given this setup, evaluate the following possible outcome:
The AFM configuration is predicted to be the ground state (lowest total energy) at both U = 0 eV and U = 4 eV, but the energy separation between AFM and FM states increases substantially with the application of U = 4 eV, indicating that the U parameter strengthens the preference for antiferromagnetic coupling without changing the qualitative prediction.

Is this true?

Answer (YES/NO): NO